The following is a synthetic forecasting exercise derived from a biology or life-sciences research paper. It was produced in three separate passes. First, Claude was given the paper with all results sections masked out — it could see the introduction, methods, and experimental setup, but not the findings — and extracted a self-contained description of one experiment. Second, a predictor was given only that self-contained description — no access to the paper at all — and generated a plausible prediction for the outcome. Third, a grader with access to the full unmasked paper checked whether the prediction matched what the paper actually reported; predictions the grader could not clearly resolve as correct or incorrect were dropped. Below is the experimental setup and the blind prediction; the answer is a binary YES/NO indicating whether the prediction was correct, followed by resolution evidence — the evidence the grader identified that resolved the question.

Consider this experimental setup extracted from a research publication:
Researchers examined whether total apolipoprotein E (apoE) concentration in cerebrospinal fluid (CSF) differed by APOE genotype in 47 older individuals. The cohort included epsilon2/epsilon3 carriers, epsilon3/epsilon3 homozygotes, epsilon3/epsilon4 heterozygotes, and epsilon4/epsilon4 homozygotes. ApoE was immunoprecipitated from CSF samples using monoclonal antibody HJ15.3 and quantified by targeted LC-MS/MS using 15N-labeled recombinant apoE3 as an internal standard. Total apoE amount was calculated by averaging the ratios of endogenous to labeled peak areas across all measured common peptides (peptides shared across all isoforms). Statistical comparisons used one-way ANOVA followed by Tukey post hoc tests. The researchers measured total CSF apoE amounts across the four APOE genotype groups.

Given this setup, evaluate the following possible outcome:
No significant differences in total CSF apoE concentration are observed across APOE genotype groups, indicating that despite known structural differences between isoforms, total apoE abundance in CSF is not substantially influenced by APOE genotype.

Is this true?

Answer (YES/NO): YES